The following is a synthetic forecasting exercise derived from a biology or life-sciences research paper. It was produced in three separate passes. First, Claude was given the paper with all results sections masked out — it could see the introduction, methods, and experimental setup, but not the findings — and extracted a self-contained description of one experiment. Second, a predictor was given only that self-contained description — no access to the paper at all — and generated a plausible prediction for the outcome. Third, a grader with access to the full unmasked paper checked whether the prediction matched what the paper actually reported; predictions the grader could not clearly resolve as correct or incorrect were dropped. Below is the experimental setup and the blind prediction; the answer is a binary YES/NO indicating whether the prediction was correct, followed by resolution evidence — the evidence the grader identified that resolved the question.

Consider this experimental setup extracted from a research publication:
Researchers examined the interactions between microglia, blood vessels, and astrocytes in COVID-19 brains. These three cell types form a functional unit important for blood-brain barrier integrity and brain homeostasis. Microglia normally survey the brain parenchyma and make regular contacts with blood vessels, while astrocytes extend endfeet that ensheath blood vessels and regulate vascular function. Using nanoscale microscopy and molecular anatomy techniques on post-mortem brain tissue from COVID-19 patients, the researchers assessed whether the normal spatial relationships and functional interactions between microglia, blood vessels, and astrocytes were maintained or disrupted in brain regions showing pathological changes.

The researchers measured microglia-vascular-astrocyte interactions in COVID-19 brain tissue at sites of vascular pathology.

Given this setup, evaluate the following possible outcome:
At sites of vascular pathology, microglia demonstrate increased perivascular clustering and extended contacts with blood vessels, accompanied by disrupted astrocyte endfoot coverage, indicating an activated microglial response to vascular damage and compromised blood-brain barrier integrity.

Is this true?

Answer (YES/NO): NO